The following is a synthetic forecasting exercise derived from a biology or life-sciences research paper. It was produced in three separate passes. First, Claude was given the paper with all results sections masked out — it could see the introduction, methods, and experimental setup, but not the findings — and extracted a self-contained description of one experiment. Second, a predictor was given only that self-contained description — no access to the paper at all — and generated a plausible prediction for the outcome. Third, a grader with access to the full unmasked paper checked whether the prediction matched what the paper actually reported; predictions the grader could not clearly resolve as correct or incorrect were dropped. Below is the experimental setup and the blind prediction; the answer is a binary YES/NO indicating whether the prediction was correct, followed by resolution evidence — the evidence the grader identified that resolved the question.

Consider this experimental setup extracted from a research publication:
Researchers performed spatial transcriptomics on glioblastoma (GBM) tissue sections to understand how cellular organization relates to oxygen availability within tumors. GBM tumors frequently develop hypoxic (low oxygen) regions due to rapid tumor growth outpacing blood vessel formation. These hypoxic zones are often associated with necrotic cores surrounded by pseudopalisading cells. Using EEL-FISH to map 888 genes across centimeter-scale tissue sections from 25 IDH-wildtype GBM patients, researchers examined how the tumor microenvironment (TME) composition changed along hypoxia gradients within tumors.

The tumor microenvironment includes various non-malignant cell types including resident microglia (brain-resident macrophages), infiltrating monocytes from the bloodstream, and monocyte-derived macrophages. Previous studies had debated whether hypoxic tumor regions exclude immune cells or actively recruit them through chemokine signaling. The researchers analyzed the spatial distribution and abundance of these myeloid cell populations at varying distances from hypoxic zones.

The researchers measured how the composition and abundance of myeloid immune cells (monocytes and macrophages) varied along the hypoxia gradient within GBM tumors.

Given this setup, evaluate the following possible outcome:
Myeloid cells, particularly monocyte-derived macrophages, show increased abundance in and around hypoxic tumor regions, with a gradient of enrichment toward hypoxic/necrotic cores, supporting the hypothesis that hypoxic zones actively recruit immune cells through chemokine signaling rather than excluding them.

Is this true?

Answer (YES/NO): YES